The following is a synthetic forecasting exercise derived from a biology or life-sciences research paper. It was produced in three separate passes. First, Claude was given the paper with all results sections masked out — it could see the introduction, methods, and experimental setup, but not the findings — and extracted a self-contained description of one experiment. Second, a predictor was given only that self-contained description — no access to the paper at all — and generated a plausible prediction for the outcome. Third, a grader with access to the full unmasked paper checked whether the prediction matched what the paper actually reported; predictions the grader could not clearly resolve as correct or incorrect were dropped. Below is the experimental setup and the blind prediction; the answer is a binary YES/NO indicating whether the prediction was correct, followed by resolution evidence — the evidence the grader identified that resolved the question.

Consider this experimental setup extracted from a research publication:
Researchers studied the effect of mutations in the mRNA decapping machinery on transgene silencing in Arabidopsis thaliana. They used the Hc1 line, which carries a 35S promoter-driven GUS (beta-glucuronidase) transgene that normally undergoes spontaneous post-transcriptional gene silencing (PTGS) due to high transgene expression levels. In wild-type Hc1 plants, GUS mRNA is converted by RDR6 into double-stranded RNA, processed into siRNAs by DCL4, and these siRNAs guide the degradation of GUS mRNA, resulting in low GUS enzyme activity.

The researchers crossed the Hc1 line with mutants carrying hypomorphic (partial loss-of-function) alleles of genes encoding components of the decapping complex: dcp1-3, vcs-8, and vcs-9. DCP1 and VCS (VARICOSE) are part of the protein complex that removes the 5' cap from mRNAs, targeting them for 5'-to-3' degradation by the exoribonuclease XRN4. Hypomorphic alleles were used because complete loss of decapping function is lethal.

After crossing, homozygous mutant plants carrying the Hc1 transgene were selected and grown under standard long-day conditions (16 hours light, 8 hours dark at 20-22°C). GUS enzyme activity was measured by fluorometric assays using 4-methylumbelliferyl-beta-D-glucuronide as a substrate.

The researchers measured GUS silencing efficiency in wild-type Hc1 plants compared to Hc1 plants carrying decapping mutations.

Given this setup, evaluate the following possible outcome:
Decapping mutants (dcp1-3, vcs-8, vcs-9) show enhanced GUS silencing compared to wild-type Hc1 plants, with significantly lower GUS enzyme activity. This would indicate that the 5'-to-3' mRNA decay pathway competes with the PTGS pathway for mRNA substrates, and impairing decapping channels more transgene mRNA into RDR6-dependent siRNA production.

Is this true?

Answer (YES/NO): YES